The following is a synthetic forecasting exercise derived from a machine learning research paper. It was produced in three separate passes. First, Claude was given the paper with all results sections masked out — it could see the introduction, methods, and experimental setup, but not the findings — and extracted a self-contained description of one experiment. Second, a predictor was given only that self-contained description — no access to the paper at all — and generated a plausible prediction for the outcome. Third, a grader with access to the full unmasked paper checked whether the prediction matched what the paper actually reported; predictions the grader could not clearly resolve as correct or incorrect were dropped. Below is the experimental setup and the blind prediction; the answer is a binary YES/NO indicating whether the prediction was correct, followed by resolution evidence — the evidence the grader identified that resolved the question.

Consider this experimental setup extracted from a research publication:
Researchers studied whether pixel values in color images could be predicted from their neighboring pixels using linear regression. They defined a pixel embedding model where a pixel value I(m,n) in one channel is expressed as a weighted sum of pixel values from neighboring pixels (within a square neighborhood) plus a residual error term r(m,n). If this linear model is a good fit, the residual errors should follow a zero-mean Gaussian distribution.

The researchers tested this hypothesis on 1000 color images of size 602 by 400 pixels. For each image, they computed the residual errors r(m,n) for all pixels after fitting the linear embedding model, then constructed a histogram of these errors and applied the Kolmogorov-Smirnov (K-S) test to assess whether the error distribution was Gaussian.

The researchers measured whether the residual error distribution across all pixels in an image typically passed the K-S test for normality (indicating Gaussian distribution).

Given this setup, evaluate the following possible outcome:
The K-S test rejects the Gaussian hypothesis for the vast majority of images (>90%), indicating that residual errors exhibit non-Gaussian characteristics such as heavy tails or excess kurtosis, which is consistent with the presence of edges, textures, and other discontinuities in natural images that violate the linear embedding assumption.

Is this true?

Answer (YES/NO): YES